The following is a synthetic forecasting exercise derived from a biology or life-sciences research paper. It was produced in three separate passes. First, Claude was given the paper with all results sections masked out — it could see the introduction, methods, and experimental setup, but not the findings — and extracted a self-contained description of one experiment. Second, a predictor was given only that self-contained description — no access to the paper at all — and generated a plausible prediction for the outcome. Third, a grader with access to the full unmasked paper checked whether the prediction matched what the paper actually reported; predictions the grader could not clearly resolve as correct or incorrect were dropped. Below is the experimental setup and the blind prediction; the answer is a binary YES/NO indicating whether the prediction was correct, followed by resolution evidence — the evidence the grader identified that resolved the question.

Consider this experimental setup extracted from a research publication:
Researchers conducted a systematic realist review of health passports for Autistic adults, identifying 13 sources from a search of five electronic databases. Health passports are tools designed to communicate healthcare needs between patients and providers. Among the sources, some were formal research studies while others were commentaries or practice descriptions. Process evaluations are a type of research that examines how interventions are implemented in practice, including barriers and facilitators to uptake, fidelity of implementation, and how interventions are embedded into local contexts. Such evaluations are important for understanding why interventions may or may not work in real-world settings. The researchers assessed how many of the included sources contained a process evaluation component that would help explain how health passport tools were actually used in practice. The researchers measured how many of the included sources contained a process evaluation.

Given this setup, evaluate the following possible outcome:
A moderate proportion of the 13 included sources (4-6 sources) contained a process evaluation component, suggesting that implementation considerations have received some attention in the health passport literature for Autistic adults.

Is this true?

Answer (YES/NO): NO